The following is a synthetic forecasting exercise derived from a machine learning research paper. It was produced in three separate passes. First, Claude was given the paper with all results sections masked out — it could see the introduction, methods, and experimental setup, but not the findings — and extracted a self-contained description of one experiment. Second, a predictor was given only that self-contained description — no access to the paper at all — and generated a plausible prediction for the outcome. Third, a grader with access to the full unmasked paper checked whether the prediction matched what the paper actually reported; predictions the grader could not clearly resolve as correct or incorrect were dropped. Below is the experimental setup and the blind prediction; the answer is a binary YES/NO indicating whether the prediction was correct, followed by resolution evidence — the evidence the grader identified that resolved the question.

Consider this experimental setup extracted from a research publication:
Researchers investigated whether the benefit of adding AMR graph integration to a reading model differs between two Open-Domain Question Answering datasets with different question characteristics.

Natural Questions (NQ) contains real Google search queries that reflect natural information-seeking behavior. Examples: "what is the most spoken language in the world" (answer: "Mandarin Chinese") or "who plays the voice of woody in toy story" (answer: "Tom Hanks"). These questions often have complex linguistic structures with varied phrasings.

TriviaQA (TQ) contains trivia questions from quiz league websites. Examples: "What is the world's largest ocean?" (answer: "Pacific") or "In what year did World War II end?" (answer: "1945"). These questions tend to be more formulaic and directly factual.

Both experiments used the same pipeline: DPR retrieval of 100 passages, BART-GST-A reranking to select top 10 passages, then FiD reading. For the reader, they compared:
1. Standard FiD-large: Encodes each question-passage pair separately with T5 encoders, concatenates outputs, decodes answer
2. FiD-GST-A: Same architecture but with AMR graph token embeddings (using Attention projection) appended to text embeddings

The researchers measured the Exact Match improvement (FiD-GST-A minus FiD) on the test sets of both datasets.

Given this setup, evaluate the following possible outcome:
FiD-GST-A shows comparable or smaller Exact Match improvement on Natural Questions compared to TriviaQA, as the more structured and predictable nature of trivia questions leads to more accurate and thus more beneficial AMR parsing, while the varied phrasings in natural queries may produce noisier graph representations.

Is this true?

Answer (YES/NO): YES